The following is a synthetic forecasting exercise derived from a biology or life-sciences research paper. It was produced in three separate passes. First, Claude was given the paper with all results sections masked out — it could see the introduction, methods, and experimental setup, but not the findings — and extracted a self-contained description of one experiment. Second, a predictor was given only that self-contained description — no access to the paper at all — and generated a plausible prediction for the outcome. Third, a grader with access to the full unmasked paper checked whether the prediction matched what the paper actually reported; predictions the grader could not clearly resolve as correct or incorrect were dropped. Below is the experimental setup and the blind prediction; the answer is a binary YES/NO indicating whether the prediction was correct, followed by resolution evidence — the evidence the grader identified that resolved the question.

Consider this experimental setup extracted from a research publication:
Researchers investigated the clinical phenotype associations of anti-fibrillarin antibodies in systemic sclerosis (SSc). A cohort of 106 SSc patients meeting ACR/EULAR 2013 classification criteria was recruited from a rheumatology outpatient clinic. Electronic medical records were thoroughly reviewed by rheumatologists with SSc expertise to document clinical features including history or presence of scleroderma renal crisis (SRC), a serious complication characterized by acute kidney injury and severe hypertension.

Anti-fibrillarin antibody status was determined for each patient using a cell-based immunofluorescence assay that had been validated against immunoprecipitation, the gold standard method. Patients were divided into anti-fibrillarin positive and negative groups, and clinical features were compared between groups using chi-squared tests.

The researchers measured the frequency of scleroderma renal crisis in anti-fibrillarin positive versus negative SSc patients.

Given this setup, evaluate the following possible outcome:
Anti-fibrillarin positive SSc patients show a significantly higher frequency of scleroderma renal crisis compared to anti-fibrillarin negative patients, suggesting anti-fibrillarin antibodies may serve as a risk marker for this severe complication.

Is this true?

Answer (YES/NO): YES